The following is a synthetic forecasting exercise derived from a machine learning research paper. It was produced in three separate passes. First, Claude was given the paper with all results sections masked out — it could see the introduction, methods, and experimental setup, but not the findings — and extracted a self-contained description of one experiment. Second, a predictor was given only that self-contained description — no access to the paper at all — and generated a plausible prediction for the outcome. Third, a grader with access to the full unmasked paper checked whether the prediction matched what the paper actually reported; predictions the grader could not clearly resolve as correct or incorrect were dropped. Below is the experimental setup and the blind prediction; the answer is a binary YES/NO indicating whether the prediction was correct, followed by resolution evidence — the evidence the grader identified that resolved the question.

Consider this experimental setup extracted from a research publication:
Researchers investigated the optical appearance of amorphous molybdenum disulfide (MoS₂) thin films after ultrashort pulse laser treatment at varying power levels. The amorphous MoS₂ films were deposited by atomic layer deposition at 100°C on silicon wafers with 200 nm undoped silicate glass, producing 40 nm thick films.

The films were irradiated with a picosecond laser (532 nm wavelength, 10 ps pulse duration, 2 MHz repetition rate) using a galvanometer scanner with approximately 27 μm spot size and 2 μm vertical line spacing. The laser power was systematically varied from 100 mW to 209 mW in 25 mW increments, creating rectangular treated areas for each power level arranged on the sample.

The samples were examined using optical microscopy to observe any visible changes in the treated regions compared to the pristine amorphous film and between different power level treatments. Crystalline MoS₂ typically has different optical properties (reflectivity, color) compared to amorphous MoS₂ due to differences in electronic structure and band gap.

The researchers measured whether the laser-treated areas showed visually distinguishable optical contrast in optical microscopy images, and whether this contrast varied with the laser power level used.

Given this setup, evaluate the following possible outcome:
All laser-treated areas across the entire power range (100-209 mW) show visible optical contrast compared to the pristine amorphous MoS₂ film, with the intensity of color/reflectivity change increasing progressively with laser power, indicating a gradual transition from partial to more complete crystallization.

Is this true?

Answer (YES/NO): NO